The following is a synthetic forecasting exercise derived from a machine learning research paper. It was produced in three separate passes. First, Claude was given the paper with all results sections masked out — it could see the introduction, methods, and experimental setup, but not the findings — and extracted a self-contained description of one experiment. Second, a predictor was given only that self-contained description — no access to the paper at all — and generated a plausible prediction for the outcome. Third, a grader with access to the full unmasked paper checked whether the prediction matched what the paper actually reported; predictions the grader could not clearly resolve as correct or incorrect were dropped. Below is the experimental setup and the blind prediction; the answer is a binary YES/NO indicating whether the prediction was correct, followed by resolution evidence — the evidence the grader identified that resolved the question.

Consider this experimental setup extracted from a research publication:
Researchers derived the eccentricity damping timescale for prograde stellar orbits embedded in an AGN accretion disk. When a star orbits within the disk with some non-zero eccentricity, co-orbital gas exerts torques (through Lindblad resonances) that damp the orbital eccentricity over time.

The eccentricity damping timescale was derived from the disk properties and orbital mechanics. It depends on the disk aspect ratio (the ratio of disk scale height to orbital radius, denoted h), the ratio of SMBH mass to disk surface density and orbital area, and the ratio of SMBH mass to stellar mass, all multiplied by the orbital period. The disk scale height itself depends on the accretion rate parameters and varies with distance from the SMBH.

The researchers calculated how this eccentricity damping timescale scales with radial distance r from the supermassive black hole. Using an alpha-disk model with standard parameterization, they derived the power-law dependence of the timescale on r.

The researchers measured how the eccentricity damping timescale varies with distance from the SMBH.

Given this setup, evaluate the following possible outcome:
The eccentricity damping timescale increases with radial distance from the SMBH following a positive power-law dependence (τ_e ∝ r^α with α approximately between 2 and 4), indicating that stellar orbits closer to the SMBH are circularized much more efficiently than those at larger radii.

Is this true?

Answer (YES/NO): YES